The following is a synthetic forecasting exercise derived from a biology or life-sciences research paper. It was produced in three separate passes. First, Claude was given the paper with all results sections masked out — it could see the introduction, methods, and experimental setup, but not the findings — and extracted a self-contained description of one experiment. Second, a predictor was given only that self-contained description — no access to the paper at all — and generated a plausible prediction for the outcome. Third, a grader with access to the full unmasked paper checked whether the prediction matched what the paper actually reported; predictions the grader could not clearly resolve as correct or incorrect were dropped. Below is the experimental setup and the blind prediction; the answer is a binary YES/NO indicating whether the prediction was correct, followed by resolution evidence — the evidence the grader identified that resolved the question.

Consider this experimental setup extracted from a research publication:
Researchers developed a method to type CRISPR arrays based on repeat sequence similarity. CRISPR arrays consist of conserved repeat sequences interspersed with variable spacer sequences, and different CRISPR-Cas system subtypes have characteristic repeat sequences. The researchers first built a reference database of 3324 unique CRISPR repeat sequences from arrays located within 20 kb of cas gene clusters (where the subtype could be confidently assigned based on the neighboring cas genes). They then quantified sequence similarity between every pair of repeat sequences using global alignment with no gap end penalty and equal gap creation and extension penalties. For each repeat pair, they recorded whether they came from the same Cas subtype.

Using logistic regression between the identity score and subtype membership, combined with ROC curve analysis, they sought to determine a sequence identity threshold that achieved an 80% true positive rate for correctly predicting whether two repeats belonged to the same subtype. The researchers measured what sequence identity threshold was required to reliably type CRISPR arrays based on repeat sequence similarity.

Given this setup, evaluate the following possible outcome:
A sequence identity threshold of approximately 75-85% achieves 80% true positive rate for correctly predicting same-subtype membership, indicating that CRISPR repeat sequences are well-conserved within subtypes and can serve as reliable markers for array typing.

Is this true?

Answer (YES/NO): NO